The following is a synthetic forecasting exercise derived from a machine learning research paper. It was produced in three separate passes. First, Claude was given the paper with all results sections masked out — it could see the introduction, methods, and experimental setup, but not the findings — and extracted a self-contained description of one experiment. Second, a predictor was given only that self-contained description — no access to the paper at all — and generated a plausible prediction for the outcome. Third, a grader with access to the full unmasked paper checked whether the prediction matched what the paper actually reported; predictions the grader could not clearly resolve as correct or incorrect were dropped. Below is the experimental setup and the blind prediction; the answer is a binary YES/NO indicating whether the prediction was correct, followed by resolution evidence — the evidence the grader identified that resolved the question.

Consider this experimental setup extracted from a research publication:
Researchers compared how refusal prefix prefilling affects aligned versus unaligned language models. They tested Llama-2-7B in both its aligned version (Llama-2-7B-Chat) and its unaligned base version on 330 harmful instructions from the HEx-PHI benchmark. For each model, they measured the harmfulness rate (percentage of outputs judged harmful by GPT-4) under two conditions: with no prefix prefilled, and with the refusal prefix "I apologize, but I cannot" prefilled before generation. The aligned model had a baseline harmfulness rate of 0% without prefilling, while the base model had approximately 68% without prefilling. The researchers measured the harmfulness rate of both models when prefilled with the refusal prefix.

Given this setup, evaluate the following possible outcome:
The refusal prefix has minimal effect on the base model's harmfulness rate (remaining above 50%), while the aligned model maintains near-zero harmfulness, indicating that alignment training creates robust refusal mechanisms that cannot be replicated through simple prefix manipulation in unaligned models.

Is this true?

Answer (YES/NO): NO